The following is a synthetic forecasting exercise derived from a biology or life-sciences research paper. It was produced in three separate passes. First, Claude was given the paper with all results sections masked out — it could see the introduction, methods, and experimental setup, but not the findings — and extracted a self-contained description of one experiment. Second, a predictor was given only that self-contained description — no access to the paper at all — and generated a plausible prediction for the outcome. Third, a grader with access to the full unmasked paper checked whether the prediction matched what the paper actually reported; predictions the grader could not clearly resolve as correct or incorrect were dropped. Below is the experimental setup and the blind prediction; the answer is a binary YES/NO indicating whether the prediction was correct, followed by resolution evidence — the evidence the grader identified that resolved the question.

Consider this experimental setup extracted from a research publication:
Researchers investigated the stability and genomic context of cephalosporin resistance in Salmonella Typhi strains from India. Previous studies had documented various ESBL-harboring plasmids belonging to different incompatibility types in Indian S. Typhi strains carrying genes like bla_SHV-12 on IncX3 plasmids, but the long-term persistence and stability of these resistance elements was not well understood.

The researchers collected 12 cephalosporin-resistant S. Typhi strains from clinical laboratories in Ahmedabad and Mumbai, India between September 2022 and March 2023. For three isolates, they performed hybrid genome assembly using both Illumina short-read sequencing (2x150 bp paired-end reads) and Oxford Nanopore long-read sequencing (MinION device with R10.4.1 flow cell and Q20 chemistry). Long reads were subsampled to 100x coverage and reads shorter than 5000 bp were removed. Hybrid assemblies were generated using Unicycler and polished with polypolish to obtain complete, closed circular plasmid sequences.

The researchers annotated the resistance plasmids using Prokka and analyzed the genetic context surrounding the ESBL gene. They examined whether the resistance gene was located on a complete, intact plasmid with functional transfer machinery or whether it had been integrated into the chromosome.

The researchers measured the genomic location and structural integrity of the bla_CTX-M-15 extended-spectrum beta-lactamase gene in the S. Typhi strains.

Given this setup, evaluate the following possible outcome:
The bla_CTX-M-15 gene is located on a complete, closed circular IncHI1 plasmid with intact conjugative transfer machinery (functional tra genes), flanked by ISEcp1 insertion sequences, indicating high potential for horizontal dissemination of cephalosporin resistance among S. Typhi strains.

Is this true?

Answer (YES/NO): NO